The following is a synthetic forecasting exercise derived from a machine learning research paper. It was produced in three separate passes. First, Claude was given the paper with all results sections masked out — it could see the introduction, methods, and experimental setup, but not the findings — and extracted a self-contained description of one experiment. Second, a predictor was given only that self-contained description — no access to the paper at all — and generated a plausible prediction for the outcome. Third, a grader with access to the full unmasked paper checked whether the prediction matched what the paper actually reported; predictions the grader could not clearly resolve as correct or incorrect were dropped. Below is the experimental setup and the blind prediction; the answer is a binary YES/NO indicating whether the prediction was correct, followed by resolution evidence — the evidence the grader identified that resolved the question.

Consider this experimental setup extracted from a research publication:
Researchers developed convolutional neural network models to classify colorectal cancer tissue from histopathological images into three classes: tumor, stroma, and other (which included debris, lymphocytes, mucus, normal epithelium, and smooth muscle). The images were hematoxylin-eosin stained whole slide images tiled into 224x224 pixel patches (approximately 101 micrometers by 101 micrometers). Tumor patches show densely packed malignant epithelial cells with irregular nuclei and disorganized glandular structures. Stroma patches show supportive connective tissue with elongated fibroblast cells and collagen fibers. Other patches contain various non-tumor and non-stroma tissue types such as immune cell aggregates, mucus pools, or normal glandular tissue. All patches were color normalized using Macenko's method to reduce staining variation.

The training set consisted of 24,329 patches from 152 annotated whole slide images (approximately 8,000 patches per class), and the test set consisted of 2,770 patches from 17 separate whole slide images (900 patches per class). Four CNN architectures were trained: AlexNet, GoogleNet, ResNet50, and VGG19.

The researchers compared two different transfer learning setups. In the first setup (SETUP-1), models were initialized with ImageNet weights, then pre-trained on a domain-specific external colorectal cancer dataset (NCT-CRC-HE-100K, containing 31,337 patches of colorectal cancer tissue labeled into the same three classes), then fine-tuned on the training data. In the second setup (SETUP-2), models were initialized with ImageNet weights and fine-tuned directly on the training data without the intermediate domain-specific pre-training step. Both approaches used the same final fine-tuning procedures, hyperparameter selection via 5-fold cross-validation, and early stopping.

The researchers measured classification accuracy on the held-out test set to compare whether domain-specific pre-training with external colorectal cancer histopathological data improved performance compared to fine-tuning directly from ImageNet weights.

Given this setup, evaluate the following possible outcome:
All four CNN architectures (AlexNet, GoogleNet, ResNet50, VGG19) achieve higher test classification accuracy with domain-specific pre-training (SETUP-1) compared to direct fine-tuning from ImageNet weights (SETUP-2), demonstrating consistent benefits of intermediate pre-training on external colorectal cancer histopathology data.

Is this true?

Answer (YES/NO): NO